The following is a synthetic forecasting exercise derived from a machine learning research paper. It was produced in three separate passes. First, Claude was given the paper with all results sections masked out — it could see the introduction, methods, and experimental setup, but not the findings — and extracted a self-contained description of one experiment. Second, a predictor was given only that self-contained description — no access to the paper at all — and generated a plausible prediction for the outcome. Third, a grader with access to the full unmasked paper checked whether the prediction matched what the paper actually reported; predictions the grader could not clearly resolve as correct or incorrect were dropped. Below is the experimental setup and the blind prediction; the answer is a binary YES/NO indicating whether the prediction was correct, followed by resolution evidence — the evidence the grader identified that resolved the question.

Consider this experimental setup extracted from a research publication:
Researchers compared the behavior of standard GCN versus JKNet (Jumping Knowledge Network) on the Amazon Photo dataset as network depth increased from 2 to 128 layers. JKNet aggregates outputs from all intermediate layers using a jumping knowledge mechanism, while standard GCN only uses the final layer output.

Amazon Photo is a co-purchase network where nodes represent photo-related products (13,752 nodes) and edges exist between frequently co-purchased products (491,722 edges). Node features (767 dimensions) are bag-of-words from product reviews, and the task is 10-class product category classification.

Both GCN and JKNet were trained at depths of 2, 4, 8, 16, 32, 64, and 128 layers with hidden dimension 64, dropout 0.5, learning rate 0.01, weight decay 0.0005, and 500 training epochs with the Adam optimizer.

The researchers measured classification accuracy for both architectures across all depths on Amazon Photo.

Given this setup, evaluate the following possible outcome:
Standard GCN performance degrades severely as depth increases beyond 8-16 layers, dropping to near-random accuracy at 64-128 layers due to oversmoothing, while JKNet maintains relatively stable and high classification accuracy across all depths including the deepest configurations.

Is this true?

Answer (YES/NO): NO